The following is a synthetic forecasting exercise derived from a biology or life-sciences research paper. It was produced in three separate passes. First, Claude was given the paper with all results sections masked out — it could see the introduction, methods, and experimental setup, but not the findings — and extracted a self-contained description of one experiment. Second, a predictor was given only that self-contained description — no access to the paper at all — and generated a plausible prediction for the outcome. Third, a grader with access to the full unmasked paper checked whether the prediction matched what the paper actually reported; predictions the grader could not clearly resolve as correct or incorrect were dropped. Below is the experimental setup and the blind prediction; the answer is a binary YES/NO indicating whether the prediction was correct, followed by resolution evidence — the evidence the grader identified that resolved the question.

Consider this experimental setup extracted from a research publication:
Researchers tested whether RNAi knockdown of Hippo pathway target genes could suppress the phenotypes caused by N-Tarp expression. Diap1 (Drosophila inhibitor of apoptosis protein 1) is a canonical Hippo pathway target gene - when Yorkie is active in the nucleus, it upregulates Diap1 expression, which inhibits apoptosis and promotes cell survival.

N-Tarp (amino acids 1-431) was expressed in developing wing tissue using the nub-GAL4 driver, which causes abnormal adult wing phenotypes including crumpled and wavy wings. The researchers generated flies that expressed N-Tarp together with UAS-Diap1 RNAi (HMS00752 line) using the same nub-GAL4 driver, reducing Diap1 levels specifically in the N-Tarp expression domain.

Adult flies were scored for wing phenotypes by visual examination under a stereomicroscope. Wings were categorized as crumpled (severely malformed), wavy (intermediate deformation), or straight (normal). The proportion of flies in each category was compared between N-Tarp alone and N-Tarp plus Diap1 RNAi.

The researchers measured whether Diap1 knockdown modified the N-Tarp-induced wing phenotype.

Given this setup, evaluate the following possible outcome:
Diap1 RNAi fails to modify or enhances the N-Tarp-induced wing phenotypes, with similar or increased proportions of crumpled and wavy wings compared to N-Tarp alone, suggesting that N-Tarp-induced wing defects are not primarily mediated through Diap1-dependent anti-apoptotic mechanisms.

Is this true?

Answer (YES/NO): NO